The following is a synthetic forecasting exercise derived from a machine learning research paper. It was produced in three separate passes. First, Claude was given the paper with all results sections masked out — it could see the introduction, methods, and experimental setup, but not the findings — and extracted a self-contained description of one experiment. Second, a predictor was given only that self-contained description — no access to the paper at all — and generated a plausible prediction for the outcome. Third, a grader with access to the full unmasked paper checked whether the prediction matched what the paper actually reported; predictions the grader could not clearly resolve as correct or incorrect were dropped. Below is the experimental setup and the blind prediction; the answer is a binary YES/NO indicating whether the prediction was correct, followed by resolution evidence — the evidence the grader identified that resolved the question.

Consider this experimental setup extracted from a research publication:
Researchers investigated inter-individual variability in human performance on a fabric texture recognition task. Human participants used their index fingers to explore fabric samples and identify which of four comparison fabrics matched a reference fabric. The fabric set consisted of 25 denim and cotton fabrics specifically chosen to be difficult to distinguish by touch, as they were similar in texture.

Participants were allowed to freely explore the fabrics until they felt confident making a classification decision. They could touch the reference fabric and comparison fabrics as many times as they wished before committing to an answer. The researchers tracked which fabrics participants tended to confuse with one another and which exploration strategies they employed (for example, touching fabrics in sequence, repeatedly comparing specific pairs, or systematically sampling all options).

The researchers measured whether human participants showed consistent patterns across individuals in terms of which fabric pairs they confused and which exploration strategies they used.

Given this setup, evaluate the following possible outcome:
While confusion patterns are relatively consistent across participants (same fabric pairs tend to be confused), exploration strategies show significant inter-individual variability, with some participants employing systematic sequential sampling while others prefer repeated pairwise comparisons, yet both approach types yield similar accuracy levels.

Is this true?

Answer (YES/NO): NO